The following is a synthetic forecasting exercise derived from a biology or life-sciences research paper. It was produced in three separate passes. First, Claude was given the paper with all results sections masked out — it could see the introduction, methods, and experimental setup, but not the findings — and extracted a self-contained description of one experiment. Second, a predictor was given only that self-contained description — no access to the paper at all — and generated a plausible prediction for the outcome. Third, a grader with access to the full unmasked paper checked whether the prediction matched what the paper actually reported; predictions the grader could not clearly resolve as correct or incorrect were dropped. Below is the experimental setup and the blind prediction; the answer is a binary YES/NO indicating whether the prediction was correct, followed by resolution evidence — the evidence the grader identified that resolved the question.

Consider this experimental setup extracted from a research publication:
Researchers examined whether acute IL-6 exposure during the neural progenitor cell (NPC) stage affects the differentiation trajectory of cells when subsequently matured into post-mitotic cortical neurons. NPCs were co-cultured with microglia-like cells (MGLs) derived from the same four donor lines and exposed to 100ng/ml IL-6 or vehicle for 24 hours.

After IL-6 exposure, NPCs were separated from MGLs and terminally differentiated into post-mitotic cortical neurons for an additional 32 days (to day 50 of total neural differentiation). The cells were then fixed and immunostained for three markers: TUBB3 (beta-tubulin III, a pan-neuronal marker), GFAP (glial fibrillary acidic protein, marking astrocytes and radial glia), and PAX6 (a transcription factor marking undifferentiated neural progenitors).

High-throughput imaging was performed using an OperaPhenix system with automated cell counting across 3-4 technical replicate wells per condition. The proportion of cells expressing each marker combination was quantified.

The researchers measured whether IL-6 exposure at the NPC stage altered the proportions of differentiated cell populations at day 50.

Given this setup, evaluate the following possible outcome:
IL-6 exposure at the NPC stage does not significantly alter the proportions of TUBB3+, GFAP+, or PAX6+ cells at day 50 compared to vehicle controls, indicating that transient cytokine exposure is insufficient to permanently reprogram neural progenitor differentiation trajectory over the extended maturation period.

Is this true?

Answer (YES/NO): YES